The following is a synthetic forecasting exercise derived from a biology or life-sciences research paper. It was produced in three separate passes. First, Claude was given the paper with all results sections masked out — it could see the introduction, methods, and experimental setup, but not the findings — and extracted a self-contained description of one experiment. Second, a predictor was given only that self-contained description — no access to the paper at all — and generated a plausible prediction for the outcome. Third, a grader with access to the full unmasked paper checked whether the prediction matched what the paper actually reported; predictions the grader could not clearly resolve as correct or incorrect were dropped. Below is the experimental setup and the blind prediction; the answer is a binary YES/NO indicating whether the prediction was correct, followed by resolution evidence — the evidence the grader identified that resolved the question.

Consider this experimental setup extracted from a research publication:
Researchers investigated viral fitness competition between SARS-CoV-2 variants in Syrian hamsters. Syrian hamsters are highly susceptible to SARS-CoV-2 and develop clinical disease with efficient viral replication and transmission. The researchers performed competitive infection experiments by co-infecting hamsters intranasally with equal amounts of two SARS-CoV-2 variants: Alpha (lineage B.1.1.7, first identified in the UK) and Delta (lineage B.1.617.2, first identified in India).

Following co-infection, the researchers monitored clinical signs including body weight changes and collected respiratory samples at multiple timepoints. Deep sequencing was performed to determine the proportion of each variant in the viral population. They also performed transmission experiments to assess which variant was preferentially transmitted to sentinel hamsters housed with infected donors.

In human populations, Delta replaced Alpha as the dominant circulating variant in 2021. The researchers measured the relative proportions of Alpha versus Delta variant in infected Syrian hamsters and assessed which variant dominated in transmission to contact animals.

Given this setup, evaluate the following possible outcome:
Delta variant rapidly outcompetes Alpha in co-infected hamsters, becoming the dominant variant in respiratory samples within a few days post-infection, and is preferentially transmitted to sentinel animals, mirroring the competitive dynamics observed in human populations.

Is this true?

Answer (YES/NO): NO